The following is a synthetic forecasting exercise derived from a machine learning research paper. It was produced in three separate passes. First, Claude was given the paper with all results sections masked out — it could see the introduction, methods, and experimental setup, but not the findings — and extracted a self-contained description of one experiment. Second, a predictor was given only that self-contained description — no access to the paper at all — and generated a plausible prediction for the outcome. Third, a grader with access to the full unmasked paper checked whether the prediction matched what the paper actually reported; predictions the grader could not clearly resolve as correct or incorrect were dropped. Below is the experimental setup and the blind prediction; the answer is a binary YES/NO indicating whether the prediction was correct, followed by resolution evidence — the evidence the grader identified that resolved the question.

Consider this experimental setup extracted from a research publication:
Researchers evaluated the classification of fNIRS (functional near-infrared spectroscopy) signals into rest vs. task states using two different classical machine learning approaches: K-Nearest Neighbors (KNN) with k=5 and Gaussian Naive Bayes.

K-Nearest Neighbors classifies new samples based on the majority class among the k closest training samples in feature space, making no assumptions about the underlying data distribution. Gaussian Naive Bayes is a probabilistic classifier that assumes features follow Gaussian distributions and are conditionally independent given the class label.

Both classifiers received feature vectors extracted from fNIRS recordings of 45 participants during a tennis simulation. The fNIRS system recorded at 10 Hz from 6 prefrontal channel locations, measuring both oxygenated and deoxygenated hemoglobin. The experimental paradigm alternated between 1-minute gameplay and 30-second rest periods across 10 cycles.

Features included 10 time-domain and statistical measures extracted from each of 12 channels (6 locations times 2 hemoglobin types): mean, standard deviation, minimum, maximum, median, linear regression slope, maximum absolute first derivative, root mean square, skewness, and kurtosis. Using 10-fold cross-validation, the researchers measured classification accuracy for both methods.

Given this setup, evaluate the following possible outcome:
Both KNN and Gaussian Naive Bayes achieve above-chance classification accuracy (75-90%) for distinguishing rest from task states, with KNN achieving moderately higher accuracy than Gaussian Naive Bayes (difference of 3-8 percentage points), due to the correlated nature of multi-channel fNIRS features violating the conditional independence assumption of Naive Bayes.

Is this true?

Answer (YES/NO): NO